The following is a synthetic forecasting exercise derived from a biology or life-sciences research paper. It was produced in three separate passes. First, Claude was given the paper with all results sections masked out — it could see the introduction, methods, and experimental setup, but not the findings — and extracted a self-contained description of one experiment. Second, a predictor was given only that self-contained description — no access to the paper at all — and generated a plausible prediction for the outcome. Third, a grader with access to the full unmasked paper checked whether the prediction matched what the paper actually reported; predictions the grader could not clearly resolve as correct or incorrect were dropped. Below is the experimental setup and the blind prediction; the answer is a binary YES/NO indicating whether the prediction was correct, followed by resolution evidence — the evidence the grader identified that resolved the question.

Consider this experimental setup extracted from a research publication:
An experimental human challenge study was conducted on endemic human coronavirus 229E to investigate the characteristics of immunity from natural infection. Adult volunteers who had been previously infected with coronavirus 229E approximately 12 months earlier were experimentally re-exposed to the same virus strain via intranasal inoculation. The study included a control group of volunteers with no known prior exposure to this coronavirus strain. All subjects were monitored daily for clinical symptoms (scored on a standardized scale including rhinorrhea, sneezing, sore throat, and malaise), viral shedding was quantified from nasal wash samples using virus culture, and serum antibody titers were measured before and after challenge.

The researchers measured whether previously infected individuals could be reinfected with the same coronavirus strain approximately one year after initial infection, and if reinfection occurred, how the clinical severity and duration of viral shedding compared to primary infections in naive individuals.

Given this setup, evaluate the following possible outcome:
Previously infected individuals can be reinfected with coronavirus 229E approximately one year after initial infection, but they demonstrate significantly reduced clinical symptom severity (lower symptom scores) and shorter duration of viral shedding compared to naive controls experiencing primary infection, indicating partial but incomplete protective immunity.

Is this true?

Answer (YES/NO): YES